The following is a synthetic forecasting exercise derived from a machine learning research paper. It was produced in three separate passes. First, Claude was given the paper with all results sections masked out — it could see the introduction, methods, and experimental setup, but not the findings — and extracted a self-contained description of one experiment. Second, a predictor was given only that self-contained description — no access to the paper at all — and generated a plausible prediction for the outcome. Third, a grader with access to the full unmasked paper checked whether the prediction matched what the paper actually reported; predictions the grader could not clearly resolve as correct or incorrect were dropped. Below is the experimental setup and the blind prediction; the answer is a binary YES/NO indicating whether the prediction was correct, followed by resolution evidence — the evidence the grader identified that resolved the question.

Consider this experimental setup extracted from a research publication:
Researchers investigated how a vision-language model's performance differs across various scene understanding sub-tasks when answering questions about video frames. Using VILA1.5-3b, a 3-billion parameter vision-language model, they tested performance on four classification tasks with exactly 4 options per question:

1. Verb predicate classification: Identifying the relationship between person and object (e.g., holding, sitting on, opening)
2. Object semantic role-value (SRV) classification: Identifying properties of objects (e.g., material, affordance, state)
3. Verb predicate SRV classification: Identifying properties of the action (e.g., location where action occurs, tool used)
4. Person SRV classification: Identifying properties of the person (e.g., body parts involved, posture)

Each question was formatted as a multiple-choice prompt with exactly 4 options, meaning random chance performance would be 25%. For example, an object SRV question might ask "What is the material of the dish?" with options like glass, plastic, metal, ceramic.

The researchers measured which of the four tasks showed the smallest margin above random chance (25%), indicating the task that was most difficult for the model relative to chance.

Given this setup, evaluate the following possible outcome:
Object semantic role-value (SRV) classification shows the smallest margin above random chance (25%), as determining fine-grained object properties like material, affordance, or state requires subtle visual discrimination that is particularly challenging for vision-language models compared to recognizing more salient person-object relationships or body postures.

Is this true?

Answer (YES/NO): NO